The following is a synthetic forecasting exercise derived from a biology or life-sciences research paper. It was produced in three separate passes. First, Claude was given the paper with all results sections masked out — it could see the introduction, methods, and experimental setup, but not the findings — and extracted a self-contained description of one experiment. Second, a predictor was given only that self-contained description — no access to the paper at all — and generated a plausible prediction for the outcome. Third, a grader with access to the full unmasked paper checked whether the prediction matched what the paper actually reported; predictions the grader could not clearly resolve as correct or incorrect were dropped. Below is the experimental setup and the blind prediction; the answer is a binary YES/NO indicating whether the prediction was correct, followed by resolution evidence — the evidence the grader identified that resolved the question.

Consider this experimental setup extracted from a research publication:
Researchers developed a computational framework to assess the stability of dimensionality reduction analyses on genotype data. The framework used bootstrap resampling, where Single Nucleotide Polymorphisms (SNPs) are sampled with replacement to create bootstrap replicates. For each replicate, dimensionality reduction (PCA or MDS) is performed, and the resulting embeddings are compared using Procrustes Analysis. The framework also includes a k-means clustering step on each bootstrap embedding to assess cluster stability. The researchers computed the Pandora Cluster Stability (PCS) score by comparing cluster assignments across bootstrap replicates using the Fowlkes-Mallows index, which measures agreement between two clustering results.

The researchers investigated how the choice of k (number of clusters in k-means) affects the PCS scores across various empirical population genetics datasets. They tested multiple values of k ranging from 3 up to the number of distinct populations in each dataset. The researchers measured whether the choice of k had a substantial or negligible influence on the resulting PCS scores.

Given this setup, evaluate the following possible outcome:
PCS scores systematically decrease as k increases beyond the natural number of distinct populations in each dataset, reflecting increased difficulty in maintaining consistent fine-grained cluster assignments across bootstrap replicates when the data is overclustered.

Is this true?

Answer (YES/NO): NO